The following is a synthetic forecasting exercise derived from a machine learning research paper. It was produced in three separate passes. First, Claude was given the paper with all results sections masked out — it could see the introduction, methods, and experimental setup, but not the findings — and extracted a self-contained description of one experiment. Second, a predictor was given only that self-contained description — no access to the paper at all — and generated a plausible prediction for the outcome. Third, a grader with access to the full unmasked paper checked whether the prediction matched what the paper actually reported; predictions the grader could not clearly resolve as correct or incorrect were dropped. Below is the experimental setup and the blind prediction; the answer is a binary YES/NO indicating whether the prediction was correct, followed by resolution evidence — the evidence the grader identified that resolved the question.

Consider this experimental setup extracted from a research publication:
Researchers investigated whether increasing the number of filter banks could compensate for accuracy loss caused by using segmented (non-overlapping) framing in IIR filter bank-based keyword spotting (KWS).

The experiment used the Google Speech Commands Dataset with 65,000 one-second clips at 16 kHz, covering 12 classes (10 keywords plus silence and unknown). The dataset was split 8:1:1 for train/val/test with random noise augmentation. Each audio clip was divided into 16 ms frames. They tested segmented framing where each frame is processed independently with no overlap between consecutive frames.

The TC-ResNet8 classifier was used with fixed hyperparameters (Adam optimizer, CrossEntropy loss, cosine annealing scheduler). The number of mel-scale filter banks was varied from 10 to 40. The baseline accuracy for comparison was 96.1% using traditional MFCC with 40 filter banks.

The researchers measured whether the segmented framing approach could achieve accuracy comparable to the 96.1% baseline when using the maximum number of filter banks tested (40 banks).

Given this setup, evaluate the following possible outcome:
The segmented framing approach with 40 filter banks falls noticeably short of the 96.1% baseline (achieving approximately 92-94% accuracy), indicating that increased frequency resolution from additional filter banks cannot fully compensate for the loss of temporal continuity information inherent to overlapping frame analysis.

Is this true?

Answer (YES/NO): YES